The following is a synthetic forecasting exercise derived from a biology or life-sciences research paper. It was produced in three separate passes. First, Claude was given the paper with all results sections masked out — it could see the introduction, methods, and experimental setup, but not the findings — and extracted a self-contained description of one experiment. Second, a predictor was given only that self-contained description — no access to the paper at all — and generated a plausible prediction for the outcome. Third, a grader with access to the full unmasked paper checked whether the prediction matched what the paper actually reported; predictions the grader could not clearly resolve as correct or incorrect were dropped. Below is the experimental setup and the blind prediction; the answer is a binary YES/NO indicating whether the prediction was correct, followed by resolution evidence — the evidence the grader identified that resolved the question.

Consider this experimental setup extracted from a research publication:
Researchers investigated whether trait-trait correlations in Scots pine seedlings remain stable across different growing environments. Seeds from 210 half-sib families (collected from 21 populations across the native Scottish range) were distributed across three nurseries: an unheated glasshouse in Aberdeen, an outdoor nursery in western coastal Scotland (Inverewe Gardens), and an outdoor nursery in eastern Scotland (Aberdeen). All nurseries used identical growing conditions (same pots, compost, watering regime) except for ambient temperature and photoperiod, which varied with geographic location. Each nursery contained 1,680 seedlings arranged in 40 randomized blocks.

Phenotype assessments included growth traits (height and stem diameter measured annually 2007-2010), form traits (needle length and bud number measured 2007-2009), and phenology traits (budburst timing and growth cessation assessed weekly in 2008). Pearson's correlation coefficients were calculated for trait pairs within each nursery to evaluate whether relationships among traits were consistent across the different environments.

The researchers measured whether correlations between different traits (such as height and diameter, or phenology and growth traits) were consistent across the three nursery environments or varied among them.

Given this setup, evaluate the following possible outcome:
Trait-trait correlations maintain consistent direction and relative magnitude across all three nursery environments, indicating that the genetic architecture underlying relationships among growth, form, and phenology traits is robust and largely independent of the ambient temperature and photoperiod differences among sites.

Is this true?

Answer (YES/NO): NO